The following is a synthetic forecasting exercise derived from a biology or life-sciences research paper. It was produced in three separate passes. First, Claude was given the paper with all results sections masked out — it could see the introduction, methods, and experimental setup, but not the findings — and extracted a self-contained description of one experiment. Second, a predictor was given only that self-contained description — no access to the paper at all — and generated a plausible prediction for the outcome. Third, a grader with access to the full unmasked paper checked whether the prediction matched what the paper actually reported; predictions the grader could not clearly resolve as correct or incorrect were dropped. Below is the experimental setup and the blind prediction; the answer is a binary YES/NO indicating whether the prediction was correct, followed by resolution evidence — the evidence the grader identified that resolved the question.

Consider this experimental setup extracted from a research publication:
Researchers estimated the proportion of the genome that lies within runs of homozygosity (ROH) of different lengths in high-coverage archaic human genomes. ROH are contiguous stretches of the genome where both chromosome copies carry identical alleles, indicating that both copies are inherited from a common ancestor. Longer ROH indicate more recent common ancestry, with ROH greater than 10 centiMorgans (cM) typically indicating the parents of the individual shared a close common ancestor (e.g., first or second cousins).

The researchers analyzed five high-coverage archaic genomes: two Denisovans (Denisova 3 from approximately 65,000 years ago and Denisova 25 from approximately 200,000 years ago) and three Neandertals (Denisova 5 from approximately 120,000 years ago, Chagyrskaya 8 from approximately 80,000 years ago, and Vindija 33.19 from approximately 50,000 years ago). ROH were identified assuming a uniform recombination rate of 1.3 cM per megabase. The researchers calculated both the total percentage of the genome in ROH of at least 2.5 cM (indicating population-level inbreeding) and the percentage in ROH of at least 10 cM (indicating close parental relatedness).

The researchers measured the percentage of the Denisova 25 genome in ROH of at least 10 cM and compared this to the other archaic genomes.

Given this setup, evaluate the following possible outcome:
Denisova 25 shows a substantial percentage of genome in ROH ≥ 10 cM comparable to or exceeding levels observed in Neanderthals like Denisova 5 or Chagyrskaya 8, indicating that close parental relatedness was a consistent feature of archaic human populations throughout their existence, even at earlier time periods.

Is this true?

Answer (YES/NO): YES